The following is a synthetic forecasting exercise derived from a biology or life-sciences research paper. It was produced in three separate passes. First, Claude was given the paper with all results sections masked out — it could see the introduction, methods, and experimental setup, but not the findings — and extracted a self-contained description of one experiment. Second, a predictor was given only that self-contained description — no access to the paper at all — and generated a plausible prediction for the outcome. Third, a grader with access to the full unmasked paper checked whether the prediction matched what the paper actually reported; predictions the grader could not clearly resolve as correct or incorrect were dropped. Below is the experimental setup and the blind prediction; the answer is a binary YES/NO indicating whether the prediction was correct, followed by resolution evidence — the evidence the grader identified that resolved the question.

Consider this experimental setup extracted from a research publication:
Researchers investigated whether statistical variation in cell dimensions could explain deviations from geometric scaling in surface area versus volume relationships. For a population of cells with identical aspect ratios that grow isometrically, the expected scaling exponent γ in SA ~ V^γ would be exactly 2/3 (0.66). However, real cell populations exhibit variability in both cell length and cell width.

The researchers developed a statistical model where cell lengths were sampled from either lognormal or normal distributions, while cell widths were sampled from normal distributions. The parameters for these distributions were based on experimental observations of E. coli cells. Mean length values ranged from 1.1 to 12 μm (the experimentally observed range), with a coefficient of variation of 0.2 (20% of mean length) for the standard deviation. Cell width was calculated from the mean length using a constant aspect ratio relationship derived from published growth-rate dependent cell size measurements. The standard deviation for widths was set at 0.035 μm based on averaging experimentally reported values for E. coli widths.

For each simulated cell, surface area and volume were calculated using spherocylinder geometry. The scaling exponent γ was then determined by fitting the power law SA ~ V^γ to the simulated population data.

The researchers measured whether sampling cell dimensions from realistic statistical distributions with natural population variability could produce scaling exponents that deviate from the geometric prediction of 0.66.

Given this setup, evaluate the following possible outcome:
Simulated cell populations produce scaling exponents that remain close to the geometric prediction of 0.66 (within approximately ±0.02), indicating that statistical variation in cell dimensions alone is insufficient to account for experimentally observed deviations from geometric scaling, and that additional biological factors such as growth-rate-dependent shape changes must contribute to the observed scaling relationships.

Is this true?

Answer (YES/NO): NO